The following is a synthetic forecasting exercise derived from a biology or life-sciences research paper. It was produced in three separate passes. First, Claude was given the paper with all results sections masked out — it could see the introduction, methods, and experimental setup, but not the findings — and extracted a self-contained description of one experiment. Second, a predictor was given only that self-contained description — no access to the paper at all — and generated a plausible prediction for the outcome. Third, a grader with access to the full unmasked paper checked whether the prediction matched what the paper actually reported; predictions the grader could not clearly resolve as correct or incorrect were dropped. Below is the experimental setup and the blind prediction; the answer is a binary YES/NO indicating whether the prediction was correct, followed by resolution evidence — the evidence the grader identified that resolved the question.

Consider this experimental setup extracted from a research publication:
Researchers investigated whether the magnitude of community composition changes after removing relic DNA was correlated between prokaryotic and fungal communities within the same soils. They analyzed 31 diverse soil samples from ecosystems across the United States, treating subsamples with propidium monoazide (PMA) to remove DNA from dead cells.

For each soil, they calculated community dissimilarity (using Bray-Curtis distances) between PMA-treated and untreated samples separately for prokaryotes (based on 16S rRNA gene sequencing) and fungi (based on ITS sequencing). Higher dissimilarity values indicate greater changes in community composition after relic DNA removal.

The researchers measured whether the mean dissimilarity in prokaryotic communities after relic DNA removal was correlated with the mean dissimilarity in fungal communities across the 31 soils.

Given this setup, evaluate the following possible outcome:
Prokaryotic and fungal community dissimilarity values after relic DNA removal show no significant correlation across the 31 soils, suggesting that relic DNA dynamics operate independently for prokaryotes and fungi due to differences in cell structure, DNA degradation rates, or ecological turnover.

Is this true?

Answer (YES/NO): NO